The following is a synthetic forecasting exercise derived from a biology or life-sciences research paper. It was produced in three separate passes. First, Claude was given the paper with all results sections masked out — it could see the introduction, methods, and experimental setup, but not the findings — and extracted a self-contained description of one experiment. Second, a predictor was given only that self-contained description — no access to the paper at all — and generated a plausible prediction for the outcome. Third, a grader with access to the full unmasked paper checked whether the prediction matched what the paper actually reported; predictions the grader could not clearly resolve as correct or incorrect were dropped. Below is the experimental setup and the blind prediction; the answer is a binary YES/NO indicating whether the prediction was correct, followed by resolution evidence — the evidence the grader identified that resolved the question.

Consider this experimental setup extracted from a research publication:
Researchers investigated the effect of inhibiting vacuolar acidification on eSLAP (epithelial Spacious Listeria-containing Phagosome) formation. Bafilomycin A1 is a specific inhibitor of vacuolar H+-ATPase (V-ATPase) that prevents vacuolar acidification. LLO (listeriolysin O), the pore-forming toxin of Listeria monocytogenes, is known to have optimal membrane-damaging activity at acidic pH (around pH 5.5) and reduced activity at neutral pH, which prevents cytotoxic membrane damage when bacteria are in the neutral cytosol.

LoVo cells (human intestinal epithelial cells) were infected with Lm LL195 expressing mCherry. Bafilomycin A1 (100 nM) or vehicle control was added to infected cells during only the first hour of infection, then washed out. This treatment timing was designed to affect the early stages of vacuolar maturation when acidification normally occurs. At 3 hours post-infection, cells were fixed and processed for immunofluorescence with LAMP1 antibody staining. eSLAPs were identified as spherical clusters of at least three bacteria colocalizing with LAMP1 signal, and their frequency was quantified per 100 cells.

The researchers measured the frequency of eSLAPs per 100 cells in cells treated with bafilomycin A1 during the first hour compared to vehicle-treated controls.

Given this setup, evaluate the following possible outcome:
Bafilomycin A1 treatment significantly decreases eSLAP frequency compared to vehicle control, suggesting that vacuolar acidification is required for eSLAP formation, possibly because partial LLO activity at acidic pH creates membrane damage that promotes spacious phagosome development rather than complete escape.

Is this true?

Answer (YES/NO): NO